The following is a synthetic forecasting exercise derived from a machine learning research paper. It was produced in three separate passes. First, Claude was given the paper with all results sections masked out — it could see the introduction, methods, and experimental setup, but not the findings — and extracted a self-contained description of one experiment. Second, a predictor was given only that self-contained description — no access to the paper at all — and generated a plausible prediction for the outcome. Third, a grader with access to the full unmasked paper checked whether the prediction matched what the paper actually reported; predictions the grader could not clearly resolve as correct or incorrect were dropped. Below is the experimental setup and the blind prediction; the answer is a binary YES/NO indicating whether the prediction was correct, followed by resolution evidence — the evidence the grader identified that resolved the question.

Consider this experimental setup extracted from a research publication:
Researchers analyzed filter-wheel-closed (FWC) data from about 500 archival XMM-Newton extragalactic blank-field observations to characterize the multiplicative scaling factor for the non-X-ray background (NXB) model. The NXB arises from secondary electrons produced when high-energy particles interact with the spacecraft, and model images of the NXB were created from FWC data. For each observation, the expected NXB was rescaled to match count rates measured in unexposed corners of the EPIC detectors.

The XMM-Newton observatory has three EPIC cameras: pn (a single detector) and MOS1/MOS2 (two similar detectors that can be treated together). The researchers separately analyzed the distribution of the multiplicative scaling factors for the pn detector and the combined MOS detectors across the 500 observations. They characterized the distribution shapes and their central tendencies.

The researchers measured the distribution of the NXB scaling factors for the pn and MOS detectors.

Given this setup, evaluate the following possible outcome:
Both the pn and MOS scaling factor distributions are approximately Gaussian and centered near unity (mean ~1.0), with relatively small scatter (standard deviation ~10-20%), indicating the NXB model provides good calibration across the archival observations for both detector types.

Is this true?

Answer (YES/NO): NO